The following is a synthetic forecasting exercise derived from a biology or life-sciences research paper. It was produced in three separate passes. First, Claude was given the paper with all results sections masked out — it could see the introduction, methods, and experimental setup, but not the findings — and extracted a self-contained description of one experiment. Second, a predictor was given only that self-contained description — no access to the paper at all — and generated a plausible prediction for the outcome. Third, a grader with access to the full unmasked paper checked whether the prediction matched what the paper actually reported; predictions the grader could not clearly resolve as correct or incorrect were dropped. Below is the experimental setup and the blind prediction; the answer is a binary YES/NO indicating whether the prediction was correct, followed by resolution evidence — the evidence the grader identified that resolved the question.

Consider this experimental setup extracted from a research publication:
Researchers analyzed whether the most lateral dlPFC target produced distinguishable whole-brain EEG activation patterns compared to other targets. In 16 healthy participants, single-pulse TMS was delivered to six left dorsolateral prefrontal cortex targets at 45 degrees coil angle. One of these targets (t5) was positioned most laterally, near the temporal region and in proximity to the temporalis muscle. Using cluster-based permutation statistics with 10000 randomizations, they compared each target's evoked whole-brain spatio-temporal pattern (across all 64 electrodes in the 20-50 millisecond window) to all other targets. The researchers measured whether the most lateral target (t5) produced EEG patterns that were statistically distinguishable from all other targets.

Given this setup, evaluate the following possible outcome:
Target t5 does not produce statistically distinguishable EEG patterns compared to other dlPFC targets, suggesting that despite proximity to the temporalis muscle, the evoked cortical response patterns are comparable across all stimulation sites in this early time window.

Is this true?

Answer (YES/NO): YES